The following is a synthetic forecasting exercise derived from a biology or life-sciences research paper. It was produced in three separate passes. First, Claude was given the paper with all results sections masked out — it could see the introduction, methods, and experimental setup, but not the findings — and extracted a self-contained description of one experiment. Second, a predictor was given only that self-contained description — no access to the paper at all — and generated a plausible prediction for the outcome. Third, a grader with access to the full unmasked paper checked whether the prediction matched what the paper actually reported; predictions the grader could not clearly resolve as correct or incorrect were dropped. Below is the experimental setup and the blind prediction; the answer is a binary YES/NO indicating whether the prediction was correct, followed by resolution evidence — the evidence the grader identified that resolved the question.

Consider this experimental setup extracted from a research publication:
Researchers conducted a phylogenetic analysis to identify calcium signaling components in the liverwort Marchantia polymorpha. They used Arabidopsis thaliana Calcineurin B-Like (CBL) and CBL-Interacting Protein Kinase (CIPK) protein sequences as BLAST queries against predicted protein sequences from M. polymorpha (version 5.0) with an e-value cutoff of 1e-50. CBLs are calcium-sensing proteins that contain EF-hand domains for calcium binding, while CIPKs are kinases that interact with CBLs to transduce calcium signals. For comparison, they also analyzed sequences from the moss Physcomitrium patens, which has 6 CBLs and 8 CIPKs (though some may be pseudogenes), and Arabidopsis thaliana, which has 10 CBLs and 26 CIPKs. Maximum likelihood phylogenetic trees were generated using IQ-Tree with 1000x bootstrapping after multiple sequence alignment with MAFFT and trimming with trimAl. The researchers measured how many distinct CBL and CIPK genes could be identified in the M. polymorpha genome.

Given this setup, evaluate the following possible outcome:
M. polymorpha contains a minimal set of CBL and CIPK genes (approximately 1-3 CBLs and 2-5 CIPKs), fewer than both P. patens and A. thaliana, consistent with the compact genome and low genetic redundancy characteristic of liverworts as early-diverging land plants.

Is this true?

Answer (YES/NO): YES